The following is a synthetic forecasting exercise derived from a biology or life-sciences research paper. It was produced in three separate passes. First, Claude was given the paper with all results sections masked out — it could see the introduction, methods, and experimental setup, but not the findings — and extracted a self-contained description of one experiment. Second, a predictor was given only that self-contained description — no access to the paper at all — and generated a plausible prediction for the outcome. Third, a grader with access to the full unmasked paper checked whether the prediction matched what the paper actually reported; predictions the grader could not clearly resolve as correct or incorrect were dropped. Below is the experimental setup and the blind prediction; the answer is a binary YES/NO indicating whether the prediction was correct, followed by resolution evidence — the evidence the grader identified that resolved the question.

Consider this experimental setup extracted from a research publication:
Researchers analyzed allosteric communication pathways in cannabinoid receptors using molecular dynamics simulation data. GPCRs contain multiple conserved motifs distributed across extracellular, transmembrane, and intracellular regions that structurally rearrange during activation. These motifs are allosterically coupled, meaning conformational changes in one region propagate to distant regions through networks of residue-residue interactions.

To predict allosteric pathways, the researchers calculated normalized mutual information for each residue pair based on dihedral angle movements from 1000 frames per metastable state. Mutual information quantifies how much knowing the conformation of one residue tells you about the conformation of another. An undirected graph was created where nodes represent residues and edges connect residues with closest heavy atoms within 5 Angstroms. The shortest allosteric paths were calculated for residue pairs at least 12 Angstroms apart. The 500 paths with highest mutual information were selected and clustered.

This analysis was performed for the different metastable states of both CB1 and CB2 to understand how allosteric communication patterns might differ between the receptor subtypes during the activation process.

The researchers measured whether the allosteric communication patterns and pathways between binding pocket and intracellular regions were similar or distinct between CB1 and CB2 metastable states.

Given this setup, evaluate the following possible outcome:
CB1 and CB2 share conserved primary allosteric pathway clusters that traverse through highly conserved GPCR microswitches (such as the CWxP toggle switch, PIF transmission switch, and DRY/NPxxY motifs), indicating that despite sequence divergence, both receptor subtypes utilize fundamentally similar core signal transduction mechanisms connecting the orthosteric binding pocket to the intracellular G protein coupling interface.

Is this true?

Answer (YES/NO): NO